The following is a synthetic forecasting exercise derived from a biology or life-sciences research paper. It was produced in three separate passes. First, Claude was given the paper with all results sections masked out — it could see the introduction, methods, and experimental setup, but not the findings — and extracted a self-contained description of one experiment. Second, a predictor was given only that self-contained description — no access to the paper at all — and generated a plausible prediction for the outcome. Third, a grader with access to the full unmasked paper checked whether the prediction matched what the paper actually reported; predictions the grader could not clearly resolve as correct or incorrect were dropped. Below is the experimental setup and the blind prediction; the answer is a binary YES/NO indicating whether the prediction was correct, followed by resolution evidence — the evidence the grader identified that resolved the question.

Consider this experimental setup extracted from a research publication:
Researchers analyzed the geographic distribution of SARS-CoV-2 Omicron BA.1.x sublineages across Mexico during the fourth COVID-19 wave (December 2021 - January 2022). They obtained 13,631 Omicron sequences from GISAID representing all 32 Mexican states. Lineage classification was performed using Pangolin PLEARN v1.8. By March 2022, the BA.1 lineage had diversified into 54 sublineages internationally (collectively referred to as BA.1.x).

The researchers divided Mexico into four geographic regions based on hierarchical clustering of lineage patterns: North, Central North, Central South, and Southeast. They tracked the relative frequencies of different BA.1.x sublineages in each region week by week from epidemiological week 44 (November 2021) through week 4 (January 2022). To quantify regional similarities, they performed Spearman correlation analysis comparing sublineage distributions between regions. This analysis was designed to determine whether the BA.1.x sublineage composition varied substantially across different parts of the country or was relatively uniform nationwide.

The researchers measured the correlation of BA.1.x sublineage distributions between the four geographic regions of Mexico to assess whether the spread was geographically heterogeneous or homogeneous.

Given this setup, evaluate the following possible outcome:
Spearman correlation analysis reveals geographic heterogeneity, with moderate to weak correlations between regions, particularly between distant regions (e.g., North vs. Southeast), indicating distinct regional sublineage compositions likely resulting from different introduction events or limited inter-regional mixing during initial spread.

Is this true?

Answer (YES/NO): NO